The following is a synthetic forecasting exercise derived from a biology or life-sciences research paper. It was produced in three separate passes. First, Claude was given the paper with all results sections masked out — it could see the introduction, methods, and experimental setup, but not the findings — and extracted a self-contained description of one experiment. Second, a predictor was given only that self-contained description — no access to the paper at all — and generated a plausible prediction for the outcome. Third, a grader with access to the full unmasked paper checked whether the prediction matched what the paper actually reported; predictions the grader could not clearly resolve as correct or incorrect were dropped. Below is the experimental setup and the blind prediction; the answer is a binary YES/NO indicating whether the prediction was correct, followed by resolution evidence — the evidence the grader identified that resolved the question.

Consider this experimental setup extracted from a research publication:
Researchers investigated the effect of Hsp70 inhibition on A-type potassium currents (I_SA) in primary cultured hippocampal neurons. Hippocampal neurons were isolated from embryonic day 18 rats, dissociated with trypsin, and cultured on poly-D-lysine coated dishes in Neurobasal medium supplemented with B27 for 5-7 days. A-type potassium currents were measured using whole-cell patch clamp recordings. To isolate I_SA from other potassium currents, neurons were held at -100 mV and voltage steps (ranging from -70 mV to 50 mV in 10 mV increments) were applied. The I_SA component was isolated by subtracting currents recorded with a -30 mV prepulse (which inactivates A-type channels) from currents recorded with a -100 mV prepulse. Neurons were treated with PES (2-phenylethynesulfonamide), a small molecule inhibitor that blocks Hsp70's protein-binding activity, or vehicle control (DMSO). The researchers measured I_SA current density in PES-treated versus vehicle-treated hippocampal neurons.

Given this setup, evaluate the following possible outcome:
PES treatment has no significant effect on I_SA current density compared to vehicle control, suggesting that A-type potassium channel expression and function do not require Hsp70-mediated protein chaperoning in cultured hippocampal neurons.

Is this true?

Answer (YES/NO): NO